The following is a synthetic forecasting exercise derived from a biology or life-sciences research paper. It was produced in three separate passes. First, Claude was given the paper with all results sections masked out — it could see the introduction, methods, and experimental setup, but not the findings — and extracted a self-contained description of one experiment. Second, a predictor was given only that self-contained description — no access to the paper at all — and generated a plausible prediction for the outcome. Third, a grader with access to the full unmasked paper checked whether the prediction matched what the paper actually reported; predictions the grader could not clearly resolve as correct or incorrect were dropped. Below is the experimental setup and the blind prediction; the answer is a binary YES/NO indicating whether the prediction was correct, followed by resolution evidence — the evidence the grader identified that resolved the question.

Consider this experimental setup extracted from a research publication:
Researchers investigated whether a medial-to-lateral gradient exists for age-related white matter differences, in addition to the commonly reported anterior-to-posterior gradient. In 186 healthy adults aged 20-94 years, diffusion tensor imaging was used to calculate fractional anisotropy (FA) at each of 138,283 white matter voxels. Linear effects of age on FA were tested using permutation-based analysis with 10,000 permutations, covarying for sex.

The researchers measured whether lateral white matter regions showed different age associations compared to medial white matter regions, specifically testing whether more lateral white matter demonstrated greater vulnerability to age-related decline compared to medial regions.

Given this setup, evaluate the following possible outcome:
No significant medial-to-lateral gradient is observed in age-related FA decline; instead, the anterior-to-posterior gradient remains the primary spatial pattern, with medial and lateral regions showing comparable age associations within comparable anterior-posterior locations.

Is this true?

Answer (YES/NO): NO